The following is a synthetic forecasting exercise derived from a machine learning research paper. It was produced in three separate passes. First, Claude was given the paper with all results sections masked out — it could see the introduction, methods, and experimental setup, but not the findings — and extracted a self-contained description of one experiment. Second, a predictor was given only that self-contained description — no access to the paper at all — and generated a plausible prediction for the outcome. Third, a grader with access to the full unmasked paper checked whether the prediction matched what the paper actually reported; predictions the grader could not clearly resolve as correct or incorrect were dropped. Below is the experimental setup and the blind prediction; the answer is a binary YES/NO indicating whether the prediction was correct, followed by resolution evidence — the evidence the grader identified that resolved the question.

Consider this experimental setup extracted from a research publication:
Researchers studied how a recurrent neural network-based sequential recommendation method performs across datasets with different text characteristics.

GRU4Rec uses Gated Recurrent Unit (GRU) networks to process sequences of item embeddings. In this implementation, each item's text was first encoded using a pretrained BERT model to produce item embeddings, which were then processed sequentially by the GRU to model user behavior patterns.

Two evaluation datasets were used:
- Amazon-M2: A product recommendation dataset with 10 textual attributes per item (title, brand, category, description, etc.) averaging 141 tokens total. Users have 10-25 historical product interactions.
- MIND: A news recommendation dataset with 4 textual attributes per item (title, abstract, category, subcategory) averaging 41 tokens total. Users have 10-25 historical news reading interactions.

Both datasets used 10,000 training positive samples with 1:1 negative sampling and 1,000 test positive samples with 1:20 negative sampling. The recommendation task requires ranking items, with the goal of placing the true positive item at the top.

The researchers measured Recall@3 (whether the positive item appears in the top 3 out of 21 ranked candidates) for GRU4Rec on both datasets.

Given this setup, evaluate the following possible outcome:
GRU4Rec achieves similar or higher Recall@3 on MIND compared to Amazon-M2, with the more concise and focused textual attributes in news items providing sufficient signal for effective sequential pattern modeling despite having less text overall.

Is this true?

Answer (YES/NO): YES